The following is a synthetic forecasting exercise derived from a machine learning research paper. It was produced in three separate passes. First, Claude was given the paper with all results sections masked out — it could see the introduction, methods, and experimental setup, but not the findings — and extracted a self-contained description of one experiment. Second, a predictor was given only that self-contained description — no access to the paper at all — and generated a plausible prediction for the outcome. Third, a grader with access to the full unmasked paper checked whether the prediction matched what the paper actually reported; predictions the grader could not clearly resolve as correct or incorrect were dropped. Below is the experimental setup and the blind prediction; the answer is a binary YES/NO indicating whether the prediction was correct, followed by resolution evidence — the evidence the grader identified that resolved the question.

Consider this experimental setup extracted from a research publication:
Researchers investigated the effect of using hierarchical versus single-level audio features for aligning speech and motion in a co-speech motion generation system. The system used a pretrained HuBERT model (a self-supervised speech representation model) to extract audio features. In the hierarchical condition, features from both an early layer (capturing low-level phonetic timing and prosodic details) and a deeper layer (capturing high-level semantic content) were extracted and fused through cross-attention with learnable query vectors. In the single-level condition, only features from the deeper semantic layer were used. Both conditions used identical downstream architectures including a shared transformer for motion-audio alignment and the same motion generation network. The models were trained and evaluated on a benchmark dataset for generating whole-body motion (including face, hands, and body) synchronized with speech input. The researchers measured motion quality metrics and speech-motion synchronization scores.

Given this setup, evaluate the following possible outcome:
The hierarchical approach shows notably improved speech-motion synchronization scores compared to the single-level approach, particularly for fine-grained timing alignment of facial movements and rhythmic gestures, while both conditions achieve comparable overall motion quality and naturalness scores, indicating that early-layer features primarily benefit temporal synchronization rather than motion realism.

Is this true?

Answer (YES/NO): NO